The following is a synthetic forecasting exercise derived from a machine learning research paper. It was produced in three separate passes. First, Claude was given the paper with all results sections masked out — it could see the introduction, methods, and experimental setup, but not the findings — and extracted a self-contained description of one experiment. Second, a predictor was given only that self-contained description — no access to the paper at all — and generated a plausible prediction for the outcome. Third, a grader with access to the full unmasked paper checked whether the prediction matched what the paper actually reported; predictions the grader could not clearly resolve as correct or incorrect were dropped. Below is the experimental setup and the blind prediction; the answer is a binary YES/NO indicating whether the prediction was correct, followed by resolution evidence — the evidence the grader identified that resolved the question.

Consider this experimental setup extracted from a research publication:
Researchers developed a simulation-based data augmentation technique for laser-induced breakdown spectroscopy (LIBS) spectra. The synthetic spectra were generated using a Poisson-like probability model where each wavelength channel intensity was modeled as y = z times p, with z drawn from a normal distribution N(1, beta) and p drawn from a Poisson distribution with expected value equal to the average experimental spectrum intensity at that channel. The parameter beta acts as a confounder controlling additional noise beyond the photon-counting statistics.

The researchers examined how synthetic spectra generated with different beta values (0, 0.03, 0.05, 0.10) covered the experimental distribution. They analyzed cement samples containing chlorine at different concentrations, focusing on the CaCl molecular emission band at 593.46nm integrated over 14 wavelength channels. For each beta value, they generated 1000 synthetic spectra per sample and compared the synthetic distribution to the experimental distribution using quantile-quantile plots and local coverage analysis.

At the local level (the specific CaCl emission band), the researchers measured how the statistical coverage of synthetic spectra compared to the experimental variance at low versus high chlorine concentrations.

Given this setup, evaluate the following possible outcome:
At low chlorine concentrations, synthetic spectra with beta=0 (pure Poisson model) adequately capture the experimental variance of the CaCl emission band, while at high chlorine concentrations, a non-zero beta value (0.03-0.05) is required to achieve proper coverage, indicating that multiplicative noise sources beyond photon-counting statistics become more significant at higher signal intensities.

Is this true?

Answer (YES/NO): NO